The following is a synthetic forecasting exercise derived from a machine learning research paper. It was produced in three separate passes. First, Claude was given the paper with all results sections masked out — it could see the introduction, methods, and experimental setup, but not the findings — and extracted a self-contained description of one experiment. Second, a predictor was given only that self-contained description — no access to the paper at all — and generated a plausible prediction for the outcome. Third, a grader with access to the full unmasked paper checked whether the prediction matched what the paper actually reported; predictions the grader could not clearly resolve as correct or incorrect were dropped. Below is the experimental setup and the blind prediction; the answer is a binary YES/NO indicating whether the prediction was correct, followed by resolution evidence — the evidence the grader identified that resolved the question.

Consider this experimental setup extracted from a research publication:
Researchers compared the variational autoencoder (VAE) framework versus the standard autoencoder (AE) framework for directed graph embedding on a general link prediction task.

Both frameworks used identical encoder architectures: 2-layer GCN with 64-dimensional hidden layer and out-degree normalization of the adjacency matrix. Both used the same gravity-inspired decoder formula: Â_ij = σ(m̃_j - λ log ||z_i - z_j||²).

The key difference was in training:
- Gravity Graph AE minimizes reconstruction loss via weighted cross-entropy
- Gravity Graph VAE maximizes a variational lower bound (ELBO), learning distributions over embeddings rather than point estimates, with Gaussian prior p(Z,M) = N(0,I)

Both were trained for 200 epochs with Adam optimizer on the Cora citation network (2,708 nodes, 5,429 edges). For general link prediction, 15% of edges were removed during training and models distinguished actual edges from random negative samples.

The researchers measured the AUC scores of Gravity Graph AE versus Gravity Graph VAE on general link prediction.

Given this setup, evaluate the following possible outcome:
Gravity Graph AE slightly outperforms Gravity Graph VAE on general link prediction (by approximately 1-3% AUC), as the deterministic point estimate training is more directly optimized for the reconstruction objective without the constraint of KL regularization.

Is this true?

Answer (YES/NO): NO